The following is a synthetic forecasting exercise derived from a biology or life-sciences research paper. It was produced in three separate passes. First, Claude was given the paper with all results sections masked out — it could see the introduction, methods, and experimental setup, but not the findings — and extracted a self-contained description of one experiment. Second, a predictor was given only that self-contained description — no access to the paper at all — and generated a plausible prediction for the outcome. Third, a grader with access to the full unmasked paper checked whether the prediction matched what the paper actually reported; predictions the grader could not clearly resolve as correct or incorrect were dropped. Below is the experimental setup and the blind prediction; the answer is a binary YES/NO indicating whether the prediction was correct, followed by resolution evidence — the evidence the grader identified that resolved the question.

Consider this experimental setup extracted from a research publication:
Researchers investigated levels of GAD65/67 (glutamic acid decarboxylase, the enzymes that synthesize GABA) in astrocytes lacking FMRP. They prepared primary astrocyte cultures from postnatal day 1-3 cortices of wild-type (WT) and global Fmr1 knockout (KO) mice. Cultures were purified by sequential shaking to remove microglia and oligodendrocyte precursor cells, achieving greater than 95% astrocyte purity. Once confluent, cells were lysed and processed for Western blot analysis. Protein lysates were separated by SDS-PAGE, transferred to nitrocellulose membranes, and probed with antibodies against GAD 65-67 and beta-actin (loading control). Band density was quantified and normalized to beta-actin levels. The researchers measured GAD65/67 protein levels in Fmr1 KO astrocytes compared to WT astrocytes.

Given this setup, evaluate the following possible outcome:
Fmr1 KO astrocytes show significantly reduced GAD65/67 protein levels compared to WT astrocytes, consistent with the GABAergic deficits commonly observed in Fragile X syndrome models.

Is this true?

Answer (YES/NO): NO